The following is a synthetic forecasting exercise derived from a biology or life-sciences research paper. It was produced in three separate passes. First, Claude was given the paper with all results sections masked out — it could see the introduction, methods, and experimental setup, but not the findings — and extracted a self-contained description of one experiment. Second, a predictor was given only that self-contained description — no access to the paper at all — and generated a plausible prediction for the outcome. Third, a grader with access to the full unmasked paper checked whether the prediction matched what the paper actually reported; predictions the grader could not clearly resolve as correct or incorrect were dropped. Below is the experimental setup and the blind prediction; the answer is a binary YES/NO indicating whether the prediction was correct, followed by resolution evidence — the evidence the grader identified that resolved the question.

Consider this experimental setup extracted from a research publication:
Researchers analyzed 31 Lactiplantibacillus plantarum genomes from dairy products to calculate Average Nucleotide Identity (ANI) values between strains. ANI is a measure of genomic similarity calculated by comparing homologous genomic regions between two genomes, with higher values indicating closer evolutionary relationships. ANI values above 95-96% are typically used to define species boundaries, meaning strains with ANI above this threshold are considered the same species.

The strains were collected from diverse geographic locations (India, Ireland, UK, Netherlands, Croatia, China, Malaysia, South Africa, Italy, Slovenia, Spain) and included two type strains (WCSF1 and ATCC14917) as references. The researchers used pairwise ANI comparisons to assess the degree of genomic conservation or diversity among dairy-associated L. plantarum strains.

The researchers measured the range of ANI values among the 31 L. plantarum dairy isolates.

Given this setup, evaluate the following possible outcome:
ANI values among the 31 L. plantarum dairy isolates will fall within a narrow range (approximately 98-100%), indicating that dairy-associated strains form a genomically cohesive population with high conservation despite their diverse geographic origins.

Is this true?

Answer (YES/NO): YES